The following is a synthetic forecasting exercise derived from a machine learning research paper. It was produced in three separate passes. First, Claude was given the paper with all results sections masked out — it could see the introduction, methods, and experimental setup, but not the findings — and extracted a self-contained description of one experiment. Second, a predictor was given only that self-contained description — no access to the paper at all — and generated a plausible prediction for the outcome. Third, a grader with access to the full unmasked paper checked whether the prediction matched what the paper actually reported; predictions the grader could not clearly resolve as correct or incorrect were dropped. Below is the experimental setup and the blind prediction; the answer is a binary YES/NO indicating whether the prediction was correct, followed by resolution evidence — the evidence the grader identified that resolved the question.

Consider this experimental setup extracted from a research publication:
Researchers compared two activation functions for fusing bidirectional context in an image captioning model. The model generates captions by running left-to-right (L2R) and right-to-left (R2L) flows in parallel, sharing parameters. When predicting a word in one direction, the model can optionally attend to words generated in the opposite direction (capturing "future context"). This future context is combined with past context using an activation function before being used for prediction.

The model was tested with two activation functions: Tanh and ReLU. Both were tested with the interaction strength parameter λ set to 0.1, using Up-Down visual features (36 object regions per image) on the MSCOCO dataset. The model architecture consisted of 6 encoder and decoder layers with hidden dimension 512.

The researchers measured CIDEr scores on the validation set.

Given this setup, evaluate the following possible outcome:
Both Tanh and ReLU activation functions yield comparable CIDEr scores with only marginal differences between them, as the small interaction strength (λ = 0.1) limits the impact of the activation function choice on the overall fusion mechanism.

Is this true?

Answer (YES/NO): NO